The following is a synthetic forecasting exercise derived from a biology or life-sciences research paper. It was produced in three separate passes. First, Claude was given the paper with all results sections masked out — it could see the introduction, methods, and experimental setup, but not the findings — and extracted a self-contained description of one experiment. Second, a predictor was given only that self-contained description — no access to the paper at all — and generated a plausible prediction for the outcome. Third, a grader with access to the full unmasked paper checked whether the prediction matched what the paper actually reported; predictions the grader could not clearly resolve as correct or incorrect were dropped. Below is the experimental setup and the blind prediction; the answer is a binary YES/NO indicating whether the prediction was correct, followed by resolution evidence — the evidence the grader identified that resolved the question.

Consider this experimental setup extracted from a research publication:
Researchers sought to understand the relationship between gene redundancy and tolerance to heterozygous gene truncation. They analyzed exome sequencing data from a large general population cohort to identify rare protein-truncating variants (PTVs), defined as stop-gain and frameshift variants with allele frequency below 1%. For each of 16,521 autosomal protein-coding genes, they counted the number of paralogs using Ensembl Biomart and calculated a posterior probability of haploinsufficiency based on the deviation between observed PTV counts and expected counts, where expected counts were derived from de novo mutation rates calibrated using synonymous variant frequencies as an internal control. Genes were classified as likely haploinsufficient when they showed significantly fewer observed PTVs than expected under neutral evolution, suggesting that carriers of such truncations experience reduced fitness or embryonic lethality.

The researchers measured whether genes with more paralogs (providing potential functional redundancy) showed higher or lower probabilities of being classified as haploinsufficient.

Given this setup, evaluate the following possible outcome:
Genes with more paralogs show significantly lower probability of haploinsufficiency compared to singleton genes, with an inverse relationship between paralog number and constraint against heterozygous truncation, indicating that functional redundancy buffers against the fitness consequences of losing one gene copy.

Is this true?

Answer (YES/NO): YES